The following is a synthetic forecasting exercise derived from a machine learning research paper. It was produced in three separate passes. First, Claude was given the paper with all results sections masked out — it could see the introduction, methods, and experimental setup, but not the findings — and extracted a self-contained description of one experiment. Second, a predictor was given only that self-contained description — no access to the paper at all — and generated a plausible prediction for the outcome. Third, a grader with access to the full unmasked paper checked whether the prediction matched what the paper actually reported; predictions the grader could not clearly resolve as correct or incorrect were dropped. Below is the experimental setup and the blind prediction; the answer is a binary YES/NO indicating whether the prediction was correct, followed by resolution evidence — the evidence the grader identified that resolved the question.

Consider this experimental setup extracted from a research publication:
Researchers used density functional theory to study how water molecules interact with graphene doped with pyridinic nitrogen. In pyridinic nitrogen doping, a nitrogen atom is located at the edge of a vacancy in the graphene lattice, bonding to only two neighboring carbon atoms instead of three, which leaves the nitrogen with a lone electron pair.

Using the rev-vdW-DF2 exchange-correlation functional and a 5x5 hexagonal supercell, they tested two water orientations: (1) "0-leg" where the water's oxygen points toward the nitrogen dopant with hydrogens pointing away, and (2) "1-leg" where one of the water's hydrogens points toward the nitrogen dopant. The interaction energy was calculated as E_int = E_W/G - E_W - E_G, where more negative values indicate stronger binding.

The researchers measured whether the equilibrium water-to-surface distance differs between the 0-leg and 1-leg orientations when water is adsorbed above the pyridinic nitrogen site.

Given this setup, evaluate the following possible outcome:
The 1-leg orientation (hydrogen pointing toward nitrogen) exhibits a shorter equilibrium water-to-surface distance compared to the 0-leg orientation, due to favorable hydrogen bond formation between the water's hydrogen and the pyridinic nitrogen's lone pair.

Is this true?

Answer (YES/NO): NO